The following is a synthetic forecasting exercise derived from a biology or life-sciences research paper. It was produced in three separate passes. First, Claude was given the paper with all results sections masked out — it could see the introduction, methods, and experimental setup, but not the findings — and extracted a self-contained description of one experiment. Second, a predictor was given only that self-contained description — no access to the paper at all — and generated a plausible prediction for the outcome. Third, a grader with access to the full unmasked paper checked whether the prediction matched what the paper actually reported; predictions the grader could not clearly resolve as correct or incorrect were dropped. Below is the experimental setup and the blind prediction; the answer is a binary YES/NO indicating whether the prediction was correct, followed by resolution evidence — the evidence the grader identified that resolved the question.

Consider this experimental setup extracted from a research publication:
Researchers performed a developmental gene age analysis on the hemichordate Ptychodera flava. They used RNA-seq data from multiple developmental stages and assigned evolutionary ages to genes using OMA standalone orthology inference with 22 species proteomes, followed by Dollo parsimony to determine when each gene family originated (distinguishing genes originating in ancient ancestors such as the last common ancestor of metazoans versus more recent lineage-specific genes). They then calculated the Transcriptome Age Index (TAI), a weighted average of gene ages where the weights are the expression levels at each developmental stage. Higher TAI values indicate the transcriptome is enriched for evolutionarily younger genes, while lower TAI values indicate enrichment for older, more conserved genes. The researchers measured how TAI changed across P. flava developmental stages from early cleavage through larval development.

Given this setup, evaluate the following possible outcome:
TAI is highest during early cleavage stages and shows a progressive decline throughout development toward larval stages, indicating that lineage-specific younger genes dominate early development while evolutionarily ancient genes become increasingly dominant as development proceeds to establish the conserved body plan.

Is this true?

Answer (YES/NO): NO